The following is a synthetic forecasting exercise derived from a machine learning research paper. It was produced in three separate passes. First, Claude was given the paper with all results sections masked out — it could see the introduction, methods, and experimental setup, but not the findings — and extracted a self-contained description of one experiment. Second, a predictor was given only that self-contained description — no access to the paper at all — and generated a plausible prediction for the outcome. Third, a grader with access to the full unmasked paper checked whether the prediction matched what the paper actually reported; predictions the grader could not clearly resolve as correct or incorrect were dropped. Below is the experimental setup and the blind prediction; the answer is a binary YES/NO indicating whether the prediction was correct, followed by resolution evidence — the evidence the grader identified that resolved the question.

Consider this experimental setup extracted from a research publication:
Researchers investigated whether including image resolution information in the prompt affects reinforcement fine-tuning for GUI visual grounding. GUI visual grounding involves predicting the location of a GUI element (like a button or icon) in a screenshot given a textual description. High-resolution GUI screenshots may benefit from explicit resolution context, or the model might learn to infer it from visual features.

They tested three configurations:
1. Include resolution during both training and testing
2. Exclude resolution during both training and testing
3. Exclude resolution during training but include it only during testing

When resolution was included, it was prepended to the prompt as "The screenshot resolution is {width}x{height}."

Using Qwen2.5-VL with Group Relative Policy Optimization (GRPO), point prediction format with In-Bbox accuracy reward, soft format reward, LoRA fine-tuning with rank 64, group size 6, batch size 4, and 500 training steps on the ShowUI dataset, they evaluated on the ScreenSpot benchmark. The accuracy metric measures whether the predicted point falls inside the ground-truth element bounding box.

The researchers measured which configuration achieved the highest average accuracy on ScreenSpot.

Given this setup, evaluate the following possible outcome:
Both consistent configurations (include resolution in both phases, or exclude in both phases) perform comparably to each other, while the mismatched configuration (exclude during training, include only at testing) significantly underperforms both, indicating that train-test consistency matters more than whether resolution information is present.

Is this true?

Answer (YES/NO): NO